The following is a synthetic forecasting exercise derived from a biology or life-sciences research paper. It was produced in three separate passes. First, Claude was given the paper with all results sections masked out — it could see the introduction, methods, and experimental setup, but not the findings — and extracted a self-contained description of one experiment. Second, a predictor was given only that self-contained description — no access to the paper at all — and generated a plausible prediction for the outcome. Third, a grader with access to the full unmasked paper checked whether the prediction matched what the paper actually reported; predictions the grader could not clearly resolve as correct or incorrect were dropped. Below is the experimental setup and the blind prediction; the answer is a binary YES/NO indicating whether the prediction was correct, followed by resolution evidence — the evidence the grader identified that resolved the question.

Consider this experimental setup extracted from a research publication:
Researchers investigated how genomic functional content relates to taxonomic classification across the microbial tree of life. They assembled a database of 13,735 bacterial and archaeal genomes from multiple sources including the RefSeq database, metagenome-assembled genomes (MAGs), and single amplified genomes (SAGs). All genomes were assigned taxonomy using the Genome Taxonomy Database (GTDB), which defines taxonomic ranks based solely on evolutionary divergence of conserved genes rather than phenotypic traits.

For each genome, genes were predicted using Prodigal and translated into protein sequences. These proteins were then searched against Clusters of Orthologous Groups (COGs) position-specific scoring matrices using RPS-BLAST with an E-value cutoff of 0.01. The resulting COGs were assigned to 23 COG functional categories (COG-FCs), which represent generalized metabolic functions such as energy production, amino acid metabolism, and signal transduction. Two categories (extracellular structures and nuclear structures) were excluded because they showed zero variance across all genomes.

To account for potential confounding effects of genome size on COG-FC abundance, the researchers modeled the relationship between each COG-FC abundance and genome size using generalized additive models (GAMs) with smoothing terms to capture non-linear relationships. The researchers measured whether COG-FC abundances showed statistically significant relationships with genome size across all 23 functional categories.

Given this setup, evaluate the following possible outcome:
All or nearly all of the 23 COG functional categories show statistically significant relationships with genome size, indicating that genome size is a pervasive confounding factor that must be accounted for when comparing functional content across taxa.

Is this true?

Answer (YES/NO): YES